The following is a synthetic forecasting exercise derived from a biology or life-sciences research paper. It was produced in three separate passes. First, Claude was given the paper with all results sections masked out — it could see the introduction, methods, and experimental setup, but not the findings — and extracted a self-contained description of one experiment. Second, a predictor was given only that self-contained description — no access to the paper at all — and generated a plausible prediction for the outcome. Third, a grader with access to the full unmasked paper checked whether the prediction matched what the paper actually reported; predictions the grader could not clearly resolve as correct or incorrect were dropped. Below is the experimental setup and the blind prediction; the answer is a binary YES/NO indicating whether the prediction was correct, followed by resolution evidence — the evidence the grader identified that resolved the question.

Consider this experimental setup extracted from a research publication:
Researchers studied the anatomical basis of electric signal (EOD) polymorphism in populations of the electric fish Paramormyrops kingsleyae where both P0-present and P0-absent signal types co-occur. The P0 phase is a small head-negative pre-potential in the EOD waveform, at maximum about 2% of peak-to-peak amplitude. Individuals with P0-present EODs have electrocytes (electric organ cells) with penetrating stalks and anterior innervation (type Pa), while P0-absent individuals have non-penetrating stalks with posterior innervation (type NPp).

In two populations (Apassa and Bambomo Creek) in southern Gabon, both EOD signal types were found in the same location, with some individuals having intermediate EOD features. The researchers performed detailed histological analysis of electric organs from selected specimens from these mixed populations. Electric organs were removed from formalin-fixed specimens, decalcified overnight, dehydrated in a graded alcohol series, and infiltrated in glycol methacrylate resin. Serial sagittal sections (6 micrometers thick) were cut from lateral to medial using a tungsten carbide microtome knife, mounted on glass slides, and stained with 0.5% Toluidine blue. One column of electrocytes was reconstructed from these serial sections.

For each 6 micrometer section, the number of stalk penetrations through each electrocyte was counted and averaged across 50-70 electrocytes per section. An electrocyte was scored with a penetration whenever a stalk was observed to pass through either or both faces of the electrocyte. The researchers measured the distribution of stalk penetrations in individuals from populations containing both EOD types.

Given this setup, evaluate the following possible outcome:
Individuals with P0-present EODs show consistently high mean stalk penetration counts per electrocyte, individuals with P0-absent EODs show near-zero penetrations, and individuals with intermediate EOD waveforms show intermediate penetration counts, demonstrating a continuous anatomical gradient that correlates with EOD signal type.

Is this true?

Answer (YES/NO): NO